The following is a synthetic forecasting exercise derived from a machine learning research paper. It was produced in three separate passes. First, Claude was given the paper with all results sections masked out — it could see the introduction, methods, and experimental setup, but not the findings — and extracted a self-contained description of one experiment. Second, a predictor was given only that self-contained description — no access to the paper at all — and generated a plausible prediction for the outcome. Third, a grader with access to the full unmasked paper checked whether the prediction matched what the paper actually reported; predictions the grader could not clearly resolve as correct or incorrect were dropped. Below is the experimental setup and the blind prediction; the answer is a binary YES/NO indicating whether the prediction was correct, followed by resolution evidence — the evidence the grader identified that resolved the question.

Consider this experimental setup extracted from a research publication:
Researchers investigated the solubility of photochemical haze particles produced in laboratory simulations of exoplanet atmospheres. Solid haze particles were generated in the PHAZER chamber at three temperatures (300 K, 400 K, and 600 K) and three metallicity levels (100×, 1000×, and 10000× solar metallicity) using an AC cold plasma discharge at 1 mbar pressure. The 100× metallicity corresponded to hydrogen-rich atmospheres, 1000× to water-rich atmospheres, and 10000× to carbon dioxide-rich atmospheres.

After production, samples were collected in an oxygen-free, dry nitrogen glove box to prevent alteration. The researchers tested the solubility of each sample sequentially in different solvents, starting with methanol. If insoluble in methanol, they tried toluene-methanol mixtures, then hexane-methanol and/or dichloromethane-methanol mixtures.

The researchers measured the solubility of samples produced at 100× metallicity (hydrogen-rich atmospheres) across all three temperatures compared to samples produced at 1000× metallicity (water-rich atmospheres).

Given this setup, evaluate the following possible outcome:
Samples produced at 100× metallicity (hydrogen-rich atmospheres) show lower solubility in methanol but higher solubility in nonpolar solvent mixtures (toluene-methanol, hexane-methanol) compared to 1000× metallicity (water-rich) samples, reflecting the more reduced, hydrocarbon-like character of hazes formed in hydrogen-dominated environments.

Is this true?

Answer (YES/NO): NO